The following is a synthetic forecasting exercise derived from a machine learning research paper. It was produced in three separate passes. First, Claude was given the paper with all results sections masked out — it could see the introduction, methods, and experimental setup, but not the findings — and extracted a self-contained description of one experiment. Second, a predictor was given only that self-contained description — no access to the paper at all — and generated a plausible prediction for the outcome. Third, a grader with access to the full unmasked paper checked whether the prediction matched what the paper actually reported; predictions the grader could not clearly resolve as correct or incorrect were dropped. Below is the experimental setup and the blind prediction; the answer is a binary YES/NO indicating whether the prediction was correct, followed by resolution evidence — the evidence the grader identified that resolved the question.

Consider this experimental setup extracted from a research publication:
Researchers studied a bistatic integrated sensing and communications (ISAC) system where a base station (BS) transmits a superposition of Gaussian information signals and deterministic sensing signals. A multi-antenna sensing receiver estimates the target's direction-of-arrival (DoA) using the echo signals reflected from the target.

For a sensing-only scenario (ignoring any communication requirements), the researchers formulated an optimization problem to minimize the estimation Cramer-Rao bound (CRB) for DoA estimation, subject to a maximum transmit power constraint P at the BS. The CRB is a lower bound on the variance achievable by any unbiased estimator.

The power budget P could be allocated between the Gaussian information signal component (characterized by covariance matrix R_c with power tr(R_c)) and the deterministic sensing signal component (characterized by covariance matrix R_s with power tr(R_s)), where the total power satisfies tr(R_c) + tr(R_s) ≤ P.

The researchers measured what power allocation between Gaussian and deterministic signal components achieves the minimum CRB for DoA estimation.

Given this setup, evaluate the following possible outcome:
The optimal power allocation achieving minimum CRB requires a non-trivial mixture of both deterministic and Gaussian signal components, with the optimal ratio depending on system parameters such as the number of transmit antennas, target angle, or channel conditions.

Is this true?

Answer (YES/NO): NO